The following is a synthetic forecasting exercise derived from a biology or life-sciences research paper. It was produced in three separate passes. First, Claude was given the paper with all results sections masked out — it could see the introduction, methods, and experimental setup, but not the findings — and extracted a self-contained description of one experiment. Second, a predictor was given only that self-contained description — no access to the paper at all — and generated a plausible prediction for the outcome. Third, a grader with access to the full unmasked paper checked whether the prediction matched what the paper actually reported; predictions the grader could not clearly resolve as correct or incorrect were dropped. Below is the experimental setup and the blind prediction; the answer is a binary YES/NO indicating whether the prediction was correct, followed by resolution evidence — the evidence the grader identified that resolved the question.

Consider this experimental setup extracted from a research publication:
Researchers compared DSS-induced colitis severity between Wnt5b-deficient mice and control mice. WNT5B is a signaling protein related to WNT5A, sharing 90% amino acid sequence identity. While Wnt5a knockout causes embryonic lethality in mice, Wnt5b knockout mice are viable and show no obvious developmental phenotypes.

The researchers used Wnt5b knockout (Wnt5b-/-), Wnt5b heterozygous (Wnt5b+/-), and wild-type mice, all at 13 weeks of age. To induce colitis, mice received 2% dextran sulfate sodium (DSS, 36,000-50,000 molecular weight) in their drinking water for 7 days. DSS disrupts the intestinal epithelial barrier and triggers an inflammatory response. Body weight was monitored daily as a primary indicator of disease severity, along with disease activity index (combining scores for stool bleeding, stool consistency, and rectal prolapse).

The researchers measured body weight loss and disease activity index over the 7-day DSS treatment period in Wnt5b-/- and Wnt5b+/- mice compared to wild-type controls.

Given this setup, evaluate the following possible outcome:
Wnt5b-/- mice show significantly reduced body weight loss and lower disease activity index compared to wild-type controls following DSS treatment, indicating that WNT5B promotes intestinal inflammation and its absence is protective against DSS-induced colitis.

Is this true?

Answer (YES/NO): NO